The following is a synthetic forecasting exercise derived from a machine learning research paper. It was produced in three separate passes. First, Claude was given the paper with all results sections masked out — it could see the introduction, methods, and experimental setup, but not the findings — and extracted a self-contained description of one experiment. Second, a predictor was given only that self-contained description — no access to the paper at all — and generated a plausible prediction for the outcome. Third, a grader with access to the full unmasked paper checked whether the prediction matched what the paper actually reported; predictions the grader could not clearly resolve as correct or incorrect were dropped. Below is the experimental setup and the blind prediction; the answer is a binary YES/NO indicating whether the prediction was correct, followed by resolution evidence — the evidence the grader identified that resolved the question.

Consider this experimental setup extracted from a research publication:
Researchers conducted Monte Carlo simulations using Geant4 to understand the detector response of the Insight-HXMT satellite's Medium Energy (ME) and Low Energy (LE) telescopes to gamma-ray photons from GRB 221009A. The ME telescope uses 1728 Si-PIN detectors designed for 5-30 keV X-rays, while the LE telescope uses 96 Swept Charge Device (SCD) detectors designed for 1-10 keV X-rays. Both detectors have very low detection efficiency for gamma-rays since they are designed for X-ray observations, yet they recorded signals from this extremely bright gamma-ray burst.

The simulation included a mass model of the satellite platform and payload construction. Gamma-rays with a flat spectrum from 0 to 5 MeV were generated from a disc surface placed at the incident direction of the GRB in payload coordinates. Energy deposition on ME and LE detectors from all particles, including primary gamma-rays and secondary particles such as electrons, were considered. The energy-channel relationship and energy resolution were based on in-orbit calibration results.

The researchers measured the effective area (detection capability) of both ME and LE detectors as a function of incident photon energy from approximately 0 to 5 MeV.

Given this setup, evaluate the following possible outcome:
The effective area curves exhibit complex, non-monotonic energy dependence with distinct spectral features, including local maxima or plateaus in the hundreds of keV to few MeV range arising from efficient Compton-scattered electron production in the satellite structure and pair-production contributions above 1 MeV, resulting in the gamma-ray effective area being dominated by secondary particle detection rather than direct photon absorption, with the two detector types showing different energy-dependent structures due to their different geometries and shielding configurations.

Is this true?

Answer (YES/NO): NO